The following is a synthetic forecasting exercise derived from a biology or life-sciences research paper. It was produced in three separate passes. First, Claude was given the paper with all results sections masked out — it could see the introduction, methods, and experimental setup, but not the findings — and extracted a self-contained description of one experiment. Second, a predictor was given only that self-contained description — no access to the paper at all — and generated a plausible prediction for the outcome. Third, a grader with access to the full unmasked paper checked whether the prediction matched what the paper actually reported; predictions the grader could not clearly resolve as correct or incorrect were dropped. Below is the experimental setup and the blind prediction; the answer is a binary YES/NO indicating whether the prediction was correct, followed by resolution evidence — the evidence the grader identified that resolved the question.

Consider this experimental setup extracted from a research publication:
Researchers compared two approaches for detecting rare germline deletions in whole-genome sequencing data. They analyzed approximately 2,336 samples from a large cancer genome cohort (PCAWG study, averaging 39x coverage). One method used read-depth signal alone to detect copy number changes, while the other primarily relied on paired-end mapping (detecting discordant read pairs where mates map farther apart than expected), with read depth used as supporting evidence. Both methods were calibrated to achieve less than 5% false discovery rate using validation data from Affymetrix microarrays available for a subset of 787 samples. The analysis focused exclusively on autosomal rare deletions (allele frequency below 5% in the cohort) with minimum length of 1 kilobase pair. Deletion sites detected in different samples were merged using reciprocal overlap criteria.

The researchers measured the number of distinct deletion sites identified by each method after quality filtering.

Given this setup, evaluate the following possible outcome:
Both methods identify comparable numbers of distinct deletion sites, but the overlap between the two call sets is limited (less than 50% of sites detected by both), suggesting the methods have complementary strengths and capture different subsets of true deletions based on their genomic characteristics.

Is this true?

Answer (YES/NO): YES